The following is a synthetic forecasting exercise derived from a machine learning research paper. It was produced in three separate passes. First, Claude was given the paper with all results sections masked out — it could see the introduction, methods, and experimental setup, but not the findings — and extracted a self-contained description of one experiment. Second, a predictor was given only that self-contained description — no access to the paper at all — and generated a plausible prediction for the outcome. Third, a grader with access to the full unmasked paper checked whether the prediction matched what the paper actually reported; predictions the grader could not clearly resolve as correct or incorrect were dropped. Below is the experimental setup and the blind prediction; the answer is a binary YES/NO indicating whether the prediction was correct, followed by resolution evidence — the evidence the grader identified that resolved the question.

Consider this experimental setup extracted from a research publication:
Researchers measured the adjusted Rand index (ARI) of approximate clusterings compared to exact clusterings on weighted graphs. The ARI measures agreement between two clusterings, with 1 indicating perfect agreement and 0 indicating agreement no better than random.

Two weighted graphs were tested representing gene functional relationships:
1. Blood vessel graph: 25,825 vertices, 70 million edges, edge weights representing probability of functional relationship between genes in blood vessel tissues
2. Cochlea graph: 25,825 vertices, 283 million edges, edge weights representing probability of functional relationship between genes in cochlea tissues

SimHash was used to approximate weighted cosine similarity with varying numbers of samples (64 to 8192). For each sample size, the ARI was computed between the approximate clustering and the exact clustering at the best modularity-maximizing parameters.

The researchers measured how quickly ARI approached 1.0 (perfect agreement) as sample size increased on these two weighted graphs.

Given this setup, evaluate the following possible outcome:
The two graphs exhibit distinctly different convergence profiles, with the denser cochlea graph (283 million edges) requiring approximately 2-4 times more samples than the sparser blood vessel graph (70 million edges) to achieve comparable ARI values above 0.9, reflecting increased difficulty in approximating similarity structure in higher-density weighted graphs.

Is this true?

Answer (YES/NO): NO